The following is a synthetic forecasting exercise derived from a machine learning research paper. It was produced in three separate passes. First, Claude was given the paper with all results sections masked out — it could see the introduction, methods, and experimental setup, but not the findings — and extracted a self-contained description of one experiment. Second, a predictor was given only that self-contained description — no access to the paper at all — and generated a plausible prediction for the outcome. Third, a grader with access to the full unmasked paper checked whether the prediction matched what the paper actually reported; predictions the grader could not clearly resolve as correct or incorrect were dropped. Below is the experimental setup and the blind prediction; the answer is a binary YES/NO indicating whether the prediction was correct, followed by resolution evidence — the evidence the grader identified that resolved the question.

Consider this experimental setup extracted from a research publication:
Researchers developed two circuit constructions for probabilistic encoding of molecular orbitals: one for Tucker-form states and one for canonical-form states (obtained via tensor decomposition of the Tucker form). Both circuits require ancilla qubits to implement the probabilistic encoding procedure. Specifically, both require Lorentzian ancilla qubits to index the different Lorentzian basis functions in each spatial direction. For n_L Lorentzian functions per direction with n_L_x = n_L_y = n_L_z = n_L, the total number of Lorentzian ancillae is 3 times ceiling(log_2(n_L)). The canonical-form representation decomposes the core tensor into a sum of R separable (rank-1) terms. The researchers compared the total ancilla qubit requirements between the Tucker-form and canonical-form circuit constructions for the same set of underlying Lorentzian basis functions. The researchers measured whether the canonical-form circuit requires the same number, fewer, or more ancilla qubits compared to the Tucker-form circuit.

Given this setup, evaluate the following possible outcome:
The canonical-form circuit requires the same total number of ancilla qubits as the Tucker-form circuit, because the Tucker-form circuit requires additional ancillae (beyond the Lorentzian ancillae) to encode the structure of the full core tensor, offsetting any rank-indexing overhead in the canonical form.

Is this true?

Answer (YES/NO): NO